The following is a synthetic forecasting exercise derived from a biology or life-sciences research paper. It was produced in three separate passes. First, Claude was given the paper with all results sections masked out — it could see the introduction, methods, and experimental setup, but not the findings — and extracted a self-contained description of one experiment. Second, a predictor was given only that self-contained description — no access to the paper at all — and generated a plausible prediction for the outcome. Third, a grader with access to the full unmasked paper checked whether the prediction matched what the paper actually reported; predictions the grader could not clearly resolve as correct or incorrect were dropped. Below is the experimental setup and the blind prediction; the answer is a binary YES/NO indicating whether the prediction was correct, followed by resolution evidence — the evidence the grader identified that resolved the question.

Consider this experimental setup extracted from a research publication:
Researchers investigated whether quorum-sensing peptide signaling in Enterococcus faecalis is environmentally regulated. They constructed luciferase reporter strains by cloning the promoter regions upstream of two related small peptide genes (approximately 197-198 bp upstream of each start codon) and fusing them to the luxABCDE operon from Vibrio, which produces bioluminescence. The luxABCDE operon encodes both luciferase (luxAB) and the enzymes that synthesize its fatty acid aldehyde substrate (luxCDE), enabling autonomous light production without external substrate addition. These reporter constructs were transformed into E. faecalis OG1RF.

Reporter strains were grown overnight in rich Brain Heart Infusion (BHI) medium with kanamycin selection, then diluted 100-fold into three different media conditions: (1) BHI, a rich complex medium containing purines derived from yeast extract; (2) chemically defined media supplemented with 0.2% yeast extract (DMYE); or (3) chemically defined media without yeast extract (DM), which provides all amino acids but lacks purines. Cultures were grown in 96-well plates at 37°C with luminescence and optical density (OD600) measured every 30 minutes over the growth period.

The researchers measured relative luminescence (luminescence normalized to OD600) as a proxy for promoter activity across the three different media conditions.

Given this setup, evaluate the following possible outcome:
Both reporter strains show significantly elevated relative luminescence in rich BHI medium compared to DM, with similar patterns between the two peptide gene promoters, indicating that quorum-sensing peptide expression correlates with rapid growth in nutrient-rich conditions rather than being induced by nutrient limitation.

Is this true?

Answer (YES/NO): NO